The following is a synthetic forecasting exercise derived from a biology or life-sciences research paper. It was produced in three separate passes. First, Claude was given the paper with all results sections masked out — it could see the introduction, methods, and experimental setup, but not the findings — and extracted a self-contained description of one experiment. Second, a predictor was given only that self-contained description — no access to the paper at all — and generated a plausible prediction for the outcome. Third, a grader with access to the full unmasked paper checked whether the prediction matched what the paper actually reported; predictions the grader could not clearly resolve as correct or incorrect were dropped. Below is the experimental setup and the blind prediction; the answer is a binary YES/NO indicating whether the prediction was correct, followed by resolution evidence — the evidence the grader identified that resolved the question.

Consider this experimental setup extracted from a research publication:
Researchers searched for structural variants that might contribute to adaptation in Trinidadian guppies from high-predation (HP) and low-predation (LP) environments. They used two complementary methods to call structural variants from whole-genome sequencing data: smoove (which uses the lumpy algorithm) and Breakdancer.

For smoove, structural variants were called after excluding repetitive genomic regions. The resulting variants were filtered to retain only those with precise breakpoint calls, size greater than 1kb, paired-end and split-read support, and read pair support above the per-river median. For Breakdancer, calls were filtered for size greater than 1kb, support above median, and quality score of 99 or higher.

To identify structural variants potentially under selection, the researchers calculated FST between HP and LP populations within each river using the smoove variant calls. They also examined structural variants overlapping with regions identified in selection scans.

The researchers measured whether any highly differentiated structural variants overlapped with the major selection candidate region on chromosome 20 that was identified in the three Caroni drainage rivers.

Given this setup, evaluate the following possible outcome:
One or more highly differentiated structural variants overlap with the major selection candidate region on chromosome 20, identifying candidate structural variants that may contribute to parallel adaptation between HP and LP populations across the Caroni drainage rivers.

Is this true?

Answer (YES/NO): NO